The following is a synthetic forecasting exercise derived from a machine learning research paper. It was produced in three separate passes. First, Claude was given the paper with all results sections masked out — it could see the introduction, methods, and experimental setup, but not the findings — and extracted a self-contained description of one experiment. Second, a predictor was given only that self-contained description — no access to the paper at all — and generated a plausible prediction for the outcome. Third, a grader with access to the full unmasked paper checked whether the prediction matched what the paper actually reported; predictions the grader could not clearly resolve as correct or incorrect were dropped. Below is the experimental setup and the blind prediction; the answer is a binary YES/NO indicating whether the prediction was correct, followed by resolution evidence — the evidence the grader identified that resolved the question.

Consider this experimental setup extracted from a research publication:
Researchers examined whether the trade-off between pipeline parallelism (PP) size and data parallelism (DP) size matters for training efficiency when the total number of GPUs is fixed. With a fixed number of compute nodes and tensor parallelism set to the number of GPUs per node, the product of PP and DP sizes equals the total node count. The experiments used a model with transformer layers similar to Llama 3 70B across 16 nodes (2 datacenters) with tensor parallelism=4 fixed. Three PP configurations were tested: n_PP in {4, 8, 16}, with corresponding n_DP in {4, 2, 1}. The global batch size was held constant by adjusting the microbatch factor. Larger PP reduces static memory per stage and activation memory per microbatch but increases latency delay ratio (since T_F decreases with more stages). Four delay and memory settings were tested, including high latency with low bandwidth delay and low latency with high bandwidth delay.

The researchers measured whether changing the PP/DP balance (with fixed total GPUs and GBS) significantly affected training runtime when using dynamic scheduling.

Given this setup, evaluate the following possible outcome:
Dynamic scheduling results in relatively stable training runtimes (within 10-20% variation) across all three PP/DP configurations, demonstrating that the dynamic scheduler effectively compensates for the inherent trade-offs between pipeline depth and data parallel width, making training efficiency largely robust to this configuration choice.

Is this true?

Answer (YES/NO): YES